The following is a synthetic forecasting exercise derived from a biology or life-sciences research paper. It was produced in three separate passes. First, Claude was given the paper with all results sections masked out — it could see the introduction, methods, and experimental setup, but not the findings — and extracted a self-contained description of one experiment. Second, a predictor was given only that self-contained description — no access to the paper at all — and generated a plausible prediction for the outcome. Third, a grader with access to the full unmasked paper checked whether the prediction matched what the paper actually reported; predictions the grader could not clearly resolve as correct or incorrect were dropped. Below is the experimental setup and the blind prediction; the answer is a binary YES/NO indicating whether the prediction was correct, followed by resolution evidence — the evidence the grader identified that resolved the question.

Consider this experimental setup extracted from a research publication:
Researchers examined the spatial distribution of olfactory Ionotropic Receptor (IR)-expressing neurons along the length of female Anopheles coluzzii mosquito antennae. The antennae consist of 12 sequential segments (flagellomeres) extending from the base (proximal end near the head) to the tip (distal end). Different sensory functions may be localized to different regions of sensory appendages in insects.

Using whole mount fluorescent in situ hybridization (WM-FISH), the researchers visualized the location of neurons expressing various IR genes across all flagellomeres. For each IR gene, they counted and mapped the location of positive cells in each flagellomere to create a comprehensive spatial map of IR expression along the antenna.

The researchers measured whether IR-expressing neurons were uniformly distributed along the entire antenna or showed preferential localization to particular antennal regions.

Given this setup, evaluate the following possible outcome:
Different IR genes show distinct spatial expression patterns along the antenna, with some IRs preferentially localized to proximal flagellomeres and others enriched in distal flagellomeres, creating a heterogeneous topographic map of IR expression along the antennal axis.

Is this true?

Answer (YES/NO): YES